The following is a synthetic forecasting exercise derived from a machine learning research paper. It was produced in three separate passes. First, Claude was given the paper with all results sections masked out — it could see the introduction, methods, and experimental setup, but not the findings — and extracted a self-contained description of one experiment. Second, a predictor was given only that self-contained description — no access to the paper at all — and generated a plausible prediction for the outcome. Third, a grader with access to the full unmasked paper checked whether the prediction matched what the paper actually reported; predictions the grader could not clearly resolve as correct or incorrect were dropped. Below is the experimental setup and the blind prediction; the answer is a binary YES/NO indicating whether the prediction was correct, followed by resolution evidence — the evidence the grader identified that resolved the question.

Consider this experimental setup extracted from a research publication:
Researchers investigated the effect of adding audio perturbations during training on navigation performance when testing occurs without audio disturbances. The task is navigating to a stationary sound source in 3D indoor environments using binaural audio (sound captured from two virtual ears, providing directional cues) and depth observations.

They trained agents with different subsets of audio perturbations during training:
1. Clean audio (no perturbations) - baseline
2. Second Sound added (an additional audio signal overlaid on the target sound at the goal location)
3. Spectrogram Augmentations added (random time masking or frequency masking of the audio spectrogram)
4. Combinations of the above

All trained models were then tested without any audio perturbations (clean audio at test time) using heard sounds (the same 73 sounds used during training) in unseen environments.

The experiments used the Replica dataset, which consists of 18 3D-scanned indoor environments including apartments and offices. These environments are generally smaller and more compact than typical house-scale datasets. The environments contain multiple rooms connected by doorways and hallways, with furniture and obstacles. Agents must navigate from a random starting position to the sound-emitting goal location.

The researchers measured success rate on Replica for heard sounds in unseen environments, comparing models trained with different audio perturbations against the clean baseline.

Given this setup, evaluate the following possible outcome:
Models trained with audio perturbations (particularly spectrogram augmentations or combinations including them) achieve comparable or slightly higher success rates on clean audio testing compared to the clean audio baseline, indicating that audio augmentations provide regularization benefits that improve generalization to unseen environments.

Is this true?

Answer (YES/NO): NO